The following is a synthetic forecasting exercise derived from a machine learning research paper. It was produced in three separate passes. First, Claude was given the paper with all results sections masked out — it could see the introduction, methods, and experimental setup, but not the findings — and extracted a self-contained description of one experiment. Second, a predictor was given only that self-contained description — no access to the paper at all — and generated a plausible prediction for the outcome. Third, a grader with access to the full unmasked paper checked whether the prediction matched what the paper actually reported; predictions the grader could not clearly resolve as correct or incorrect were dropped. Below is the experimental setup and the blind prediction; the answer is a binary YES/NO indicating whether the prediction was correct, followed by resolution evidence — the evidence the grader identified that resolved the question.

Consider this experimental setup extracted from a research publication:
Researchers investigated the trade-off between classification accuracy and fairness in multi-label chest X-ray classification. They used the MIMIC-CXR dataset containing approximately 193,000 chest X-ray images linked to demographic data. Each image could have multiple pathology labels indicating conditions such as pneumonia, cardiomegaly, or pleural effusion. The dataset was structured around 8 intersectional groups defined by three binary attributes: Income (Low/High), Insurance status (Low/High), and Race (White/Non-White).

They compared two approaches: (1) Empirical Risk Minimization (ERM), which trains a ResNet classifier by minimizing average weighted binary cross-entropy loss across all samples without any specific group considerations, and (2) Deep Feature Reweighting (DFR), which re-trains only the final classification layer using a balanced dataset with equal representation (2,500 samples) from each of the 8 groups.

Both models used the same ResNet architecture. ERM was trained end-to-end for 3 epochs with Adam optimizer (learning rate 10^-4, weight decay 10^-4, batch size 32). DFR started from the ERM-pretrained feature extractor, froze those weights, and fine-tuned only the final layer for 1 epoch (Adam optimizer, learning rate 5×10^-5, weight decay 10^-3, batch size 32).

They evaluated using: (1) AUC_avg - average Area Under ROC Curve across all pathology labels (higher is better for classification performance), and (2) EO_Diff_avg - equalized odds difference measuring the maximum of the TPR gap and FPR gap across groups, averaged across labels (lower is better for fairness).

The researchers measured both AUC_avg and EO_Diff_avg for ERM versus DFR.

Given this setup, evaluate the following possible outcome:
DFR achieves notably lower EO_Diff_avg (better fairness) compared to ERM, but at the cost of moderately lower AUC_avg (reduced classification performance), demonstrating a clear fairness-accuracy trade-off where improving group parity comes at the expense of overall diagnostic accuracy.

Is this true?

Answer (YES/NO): NO